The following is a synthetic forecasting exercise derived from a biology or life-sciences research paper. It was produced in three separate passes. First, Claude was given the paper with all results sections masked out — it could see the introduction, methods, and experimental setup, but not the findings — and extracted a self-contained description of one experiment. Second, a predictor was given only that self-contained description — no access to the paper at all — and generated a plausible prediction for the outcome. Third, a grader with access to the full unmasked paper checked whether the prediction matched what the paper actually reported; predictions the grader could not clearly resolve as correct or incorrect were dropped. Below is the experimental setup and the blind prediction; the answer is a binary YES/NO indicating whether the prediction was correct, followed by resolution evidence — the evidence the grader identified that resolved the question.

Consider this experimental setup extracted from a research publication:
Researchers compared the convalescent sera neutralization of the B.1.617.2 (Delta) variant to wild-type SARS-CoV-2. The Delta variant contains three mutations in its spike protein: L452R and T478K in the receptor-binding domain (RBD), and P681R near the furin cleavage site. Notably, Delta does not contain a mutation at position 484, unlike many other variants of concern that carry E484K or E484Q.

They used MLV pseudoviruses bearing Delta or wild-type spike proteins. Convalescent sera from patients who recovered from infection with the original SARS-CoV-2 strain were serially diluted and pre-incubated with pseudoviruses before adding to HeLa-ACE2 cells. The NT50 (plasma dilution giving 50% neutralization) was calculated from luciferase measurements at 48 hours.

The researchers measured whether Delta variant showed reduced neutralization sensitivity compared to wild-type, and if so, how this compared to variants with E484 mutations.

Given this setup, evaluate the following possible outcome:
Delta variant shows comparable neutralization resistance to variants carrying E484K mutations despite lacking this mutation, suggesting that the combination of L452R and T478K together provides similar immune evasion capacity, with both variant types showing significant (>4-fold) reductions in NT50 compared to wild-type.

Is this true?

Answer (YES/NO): NO